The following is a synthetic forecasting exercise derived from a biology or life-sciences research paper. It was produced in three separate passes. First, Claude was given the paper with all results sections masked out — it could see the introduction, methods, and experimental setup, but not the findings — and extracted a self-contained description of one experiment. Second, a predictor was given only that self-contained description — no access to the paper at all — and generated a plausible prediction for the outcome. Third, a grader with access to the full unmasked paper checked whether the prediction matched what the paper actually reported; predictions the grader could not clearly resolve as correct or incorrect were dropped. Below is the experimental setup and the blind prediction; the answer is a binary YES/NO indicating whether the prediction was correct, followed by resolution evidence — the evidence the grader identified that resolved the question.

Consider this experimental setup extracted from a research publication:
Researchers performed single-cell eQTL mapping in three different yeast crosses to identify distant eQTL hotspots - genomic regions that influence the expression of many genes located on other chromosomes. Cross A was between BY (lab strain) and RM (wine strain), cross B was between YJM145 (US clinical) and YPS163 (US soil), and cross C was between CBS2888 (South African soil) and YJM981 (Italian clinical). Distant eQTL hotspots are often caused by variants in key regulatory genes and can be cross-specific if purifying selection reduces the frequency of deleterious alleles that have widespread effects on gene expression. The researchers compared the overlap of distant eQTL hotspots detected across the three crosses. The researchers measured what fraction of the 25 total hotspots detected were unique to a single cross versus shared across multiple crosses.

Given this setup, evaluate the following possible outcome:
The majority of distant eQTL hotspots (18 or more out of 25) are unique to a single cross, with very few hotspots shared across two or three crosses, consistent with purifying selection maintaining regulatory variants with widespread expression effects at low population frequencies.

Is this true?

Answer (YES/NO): NO